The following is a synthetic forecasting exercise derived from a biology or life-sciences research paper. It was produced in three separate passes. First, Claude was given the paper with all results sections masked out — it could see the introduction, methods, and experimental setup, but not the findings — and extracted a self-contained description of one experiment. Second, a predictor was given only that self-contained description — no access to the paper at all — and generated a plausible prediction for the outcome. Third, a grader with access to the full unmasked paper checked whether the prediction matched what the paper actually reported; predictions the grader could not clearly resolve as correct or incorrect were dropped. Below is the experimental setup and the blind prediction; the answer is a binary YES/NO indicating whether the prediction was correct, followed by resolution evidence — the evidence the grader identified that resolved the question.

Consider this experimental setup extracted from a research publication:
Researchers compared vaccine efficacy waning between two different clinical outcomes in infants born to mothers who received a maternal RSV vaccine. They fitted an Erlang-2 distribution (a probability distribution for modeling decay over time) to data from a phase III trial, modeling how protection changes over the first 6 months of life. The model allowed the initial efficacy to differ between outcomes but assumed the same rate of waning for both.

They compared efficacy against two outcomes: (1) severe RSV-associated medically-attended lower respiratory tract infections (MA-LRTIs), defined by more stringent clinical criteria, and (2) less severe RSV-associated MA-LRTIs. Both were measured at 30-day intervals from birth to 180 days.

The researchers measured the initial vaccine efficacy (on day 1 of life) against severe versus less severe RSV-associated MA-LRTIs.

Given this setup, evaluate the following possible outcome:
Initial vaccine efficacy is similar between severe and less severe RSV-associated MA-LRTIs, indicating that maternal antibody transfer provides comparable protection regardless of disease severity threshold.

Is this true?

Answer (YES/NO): NO